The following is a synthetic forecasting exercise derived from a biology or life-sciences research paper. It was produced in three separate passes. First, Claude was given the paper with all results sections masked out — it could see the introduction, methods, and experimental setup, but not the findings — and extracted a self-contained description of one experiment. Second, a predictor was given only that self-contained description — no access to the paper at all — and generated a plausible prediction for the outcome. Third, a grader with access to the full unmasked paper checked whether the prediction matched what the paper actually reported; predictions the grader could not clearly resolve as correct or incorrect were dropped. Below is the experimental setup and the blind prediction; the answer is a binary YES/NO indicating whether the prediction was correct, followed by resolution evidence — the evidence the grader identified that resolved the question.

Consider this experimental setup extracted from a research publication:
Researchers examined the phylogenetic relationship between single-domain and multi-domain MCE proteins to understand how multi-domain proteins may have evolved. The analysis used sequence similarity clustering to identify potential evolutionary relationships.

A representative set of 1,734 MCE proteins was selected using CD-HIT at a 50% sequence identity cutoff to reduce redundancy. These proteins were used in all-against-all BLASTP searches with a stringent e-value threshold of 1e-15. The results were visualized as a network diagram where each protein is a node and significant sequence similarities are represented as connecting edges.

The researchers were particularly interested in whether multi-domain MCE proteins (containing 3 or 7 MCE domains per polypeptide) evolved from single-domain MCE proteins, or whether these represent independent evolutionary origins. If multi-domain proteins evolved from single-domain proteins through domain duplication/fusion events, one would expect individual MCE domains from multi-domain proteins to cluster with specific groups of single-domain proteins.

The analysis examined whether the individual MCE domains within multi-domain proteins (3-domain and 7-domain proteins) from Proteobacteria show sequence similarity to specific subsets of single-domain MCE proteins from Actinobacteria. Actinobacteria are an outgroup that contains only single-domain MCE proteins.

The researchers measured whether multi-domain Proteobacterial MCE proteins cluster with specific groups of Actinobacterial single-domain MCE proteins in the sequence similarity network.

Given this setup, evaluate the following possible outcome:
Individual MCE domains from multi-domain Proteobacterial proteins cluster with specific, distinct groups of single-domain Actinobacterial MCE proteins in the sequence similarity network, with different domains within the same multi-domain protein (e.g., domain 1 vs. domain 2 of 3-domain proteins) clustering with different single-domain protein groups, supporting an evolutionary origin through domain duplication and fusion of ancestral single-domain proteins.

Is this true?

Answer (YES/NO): NO